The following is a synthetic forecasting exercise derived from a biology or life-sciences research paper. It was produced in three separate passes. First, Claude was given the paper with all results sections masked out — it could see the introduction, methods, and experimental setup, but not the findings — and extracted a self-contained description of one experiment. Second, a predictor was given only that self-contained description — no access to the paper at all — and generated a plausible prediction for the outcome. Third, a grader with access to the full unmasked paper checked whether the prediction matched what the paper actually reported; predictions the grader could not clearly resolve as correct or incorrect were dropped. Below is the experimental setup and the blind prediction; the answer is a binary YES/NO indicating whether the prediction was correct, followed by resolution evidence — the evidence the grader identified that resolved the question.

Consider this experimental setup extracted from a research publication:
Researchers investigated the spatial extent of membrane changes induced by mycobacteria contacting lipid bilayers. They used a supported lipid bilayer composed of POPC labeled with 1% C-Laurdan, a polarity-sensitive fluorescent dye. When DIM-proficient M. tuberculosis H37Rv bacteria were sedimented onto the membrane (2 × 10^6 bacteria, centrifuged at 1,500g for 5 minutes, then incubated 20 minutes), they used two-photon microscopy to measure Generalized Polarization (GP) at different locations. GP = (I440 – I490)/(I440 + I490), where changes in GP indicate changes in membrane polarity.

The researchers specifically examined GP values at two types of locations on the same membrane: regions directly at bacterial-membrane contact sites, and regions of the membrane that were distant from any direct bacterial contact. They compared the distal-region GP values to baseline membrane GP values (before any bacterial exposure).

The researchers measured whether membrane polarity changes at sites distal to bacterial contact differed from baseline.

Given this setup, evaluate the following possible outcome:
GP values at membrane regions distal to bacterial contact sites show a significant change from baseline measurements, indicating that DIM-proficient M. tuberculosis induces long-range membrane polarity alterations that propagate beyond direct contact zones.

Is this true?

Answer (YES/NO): YES